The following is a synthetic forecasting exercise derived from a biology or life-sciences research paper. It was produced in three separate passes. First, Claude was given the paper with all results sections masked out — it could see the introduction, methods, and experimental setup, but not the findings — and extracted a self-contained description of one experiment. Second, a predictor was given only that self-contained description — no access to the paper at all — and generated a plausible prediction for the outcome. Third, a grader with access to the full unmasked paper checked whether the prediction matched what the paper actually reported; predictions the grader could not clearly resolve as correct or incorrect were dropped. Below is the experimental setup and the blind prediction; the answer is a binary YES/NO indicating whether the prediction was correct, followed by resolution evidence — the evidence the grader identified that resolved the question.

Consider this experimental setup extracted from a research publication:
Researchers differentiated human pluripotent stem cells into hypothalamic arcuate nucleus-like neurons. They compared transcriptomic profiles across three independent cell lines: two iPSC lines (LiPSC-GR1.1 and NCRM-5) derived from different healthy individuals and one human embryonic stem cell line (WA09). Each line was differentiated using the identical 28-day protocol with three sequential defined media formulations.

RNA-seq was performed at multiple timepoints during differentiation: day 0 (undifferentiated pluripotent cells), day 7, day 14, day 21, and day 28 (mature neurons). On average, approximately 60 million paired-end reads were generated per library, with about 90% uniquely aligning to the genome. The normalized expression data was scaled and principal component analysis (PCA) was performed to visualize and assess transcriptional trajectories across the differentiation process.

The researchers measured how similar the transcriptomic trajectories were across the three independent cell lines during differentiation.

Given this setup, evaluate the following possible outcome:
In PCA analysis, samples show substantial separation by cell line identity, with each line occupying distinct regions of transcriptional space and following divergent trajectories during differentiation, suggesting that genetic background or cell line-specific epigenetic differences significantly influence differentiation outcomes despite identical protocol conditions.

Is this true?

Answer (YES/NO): NO